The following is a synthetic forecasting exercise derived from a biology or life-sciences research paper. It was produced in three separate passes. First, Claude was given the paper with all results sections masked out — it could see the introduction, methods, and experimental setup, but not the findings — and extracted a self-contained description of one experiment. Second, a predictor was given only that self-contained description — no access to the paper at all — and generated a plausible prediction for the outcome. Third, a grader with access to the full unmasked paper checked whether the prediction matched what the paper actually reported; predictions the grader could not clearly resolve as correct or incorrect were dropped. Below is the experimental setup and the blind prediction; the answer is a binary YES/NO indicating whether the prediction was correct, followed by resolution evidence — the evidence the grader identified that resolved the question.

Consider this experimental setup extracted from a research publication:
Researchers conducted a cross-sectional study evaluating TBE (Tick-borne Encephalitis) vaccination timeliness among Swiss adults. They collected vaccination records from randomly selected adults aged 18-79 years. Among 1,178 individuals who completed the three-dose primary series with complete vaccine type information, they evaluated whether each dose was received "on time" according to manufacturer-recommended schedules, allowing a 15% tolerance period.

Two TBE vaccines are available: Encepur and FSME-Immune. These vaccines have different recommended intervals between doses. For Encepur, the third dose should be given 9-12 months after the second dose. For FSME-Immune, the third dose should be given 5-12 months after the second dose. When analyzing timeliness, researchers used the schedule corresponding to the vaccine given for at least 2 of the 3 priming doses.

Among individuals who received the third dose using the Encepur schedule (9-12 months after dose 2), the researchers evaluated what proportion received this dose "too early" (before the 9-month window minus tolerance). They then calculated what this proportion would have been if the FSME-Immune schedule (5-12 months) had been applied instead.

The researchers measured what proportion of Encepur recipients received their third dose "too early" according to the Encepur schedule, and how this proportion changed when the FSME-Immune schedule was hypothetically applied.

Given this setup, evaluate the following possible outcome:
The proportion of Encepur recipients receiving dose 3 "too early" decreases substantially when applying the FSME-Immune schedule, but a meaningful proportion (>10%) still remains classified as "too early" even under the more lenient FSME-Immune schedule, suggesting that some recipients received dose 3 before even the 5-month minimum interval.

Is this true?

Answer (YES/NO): NO